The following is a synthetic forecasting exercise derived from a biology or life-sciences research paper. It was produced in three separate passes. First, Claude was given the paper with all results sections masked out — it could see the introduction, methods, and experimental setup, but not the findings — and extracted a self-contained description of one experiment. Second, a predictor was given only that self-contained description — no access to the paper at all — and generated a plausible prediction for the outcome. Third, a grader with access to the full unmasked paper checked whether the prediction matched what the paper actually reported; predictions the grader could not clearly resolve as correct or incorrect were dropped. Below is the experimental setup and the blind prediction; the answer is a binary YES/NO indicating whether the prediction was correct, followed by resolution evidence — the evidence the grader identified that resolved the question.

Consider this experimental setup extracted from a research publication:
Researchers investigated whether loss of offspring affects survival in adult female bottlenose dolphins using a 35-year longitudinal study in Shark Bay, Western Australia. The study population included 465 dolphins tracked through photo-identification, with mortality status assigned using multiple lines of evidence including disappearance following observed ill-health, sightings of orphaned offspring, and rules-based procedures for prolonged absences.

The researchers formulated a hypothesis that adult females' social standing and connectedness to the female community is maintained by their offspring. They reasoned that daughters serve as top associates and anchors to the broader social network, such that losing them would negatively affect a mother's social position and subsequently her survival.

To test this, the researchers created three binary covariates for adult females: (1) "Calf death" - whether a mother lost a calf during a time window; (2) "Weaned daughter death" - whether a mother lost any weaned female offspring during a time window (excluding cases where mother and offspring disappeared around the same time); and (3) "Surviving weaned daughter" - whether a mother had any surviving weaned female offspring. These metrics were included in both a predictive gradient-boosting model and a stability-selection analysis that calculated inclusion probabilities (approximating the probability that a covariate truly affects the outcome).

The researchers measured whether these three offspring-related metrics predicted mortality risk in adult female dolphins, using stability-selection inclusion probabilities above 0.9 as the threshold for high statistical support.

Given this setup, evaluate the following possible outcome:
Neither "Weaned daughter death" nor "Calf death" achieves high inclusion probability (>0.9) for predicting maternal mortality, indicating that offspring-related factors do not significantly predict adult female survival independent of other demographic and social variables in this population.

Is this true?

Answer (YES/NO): YES